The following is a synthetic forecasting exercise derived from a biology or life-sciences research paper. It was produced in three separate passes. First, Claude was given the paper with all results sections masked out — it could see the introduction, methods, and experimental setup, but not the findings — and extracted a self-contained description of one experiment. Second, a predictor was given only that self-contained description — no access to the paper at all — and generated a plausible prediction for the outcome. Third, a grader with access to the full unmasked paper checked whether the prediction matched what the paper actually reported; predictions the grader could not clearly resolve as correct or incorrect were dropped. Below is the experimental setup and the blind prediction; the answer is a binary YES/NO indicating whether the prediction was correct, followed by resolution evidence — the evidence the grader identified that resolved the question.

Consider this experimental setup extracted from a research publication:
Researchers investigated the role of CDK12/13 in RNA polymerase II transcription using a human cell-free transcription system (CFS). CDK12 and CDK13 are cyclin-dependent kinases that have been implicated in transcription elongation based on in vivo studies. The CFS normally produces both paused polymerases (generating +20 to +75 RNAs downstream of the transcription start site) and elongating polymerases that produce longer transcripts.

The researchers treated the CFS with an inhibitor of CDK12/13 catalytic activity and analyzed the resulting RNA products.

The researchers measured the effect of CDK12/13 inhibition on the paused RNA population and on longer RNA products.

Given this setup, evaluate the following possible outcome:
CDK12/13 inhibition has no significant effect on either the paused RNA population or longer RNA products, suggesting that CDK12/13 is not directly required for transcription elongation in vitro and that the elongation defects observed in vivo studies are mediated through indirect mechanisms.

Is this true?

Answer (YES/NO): NO